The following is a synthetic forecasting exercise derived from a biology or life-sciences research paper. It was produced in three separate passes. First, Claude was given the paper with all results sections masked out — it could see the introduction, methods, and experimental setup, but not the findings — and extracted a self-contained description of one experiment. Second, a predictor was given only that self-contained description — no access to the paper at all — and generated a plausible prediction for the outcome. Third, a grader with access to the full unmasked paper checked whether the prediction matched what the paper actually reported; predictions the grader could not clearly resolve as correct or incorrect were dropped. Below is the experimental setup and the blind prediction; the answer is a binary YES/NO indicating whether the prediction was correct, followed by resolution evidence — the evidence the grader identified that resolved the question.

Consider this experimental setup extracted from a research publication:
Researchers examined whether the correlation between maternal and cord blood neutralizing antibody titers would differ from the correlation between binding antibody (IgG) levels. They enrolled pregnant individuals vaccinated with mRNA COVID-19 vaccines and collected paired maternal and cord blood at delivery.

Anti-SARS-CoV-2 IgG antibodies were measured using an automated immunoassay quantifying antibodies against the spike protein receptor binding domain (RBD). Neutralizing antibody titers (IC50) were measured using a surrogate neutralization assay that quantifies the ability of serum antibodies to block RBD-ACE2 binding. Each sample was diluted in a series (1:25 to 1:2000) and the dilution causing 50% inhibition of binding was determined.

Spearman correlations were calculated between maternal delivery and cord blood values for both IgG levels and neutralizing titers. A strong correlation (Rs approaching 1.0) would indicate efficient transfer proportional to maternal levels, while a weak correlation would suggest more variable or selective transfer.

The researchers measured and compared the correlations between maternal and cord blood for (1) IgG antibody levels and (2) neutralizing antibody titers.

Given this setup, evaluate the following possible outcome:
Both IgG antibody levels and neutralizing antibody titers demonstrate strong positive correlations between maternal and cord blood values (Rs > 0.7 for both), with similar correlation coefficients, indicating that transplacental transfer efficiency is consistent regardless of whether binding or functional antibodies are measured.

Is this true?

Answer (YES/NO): NO